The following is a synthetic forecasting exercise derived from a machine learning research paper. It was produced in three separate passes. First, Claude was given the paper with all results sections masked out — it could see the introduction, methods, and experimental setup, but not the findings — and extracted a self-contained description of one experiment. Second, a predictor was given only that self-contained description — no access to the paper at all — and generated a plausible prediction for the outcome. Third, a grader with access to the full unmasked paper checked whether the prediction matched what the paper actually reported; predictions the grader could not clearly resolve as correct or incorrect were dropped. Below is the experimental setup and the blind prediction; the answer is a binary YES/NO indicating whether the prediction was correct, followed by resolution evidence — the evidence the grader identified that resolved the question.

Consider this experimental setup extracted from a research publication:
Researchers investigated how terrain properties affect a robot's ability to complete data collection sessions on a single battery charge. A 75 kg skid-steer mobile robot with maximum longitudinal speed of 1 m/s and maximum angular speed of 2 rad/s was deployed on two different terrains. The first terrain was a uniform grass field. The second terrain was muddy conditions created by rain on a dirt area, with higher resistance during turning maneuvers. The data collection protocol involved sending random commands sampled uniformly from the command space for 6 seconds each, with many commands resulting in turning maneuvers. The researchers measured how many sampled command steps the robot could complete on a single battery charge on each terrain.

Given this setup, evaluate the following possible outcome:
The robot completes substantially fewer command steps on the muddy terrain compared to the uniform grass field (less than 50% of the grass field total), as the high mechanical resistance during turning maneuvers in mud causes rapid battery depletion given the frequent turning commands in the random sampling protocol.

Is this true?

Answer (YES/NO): NO